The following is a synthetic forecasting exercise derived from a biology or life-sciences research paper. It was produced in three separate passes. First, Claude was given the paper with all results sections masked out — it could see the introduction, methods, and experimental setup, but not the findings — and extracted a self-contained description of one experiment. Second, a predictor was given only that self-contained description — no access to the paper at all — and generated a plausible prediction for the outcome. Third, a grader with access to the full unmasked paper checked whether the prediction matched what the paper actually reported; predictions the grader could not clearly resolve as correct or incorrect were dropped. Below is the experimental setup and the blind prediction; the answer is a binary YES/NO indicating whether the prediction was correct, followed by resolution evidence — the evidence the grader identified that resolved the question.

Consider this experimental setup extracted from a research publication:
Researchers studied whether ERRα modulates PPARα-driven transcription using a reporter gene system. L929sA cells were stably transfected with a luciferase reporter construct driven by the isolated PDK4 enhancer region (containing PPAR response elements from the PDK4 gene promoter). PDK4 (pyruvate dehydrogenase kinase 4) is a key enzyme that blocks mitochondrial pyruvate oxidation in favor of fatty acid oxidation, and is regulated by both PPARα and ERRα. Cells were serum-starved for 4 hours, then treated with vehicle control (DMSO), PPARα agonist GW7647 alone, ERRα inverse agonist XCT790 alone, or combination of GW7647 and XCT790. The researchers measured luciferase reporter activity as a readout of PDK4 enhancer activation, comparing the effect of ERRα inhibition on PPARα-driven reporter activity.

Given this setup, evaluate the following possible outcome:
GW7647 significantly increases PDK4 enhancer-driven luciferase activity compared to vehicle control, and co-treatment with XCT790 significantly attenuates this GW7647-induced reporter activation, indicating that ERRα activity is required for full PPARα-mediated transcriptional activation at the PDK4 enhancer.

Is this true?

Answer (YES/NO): NO